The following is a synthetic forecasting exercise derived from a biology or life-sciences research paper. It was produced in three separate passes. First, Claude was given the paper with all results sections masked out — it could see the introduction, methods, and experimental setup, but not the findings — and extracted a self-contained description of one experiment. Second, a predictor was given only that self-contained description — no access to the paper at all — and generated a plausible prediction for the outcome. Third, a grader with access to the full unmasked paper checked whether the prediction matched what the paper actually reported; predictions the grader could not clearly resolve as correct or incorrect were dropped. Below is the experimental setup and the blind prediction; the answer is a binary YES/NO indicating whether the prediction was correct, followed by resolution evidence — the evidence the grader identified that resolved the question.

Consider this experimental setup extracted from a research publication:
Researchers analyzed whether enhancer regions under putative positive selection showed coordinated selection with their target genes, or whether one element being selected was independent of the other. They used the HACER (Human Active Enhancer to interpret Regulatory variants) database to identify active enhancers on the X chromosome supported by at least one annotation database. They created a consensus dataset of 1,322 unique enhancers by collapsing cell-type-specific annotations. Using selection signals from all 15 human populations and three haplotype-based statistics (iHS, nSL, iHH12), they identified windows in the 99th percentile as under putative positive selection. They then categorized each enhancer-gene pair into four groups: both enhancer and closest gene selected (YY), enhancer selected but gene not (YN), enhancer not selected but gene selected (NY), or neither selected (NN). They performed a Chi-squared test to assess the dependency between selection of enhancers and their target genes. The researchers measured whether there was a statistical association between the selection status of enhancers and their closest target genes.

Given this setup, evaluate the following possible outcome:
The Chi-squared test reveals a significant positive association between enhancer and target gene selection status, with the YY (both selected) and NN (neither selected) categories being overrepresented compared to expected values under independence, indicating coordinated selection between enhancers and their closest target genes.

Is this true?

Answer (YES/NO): YES